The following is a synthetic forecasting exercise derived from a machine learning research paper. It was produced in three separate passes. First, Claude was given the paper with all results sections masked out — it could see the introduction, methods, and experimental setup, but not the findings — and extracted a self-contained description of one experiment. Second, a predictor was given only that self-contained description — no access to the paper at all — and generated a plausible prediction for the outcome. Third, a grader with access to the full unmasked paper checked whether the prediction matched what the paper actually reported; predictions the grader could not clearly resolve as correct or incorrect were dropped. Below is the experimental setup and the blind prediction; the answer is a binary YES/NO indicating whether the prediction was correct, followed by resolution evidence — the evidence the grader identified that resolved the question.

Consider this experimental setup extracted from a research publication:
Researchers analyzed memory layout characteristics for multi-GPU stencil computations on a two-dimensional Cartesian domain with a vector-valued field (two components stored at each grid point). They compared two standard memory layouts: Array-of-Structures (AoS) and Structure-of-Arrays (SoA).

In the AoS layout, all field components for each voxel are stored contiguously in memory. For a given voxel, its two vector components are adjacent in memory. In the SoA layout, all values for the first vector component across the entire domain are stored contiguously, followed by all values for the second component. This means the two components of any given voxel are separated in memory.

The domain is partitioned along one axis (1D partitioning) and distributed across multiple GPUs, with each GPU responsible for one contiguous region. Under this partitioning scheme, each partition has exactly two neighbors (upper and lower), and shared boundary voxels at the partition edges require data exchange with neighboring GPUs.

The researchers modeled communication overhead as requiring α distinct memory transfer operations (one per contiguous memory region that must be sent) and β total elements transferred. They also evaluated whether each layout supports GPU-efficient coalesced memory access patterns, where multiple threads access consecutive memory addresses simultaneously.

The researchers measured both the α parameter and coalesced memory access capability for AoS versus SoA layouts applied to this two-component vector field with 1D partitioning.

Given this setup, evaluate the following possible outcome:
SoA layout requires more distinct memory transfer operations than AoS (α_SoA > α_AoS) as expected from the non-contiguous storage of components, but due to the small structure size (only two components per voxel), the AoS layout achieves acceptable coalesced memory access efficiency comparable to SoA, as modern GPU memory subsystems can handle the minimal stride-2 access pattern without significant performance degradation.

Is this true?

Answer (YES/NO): NO